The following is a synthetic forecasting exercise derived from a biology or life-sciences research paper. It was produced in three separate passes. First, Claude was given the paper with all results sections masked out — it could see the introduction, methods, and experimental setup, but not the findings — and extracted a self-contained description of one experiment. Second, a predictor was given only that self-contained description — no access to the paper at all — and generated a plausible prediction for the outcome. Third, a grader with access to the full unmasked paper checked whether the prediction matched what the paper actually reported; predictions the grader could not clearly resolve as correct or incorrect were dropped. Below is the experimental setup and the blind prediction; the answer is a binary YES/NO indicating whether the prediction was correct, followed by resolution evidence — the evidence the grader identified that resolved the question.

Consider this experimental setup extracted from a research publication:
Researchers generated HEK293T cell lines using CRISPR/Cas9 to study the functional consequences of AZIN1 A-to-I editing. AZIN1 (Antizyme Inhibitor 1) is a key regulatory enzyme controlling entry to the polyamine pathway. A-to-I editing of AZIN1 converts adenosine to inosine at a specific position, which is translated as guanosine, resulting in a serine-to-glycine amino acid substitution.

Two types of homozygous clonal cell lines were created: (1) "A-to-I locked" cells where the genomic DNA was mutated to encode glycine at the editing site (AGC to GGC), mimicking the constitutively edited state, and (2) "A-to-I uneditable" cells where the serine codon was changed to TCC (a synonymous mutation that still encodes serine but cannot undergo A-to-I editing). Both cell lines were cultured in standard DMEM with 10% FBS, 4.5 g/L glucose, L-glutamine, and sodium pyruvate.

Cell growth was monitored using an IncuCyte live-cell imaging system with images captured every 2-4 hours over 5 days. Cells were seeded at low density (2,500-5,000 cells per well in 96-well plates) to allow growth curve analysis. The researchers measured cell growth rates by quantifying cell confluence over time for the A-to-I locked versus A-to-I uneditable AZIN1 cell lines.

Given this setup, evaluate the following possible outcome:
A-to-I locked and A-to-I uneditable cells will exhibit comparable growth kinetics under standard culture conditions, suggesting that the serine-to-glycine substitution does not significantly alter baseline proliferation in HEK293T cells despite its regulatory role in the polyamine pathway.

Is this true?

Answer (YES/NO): NO